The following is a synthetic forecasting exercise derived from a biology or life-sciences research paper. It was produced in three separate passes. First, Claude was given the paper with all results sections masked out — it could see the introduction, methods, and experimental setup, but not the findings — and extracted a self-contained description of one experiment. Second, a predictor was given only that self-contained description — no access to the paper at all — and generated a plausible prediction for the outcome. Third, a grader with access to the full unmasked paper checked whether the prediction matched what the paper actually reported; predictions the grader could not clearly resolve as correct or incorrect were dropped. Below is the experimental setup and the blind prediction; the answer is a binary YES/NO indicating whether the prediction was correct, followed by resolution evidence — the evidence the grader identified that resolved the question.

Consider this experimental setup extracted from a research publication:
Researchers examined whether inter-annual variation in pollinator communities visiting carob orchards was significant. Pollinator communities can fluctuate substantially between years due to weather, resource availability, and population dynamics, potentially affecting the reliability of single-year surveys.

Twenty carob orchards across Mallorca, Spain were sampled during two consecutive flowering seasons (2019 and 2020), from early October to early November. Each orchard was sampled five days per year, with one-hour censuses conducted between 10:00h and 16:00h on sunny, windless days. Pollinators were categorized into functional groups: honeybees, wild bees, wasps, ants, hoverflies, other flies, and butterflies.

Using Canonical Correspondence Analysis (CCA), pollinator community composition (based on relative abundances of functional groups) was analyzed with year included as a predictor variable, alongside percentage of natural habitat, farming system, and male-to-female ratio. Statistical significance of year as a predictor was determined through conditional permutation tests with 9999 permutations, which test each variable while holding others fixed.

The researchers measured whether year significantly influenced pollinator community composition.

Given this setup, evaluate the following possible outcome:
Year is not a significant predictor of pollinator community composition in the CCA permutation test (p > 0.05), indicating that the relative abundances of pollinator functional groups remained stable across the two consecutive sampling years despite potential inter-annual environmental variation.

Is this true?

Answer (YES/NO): NO